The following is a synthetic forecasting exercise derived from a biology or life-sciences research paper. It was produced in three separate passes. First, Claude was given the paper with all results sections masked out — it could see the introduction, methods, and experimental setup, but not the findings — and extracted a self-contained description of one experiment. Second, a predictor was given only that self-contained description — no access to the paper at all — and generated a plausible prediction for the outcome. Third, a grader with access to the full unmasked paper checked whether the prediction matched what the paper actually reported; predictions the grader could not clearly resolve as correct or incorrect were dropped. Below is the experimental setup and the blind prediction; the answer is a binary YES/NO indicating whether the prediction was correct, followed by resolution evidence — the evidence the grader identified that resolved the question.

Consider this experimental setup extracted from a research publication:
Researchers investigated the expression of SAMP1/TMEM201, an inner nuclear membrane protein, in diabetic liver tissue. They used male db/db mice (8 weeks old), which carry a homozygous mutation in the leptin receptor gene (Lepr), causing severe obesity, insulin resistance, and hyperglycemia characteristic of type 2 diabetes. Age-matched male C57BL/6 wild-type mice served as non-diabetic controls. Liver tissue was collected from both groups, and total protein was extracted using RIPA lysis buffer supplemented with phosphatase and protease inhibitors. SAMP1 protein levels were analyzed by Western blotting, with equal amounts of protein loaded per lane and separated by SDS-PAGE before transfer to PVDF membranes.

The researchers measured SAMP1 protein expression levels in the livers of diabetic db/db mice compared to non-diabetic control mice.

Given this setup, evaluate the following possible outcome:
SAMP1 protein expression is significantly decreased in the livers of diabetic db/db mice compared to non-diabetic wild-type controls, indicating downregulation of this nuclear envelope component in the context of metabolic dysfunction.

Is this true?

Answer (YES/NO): NO